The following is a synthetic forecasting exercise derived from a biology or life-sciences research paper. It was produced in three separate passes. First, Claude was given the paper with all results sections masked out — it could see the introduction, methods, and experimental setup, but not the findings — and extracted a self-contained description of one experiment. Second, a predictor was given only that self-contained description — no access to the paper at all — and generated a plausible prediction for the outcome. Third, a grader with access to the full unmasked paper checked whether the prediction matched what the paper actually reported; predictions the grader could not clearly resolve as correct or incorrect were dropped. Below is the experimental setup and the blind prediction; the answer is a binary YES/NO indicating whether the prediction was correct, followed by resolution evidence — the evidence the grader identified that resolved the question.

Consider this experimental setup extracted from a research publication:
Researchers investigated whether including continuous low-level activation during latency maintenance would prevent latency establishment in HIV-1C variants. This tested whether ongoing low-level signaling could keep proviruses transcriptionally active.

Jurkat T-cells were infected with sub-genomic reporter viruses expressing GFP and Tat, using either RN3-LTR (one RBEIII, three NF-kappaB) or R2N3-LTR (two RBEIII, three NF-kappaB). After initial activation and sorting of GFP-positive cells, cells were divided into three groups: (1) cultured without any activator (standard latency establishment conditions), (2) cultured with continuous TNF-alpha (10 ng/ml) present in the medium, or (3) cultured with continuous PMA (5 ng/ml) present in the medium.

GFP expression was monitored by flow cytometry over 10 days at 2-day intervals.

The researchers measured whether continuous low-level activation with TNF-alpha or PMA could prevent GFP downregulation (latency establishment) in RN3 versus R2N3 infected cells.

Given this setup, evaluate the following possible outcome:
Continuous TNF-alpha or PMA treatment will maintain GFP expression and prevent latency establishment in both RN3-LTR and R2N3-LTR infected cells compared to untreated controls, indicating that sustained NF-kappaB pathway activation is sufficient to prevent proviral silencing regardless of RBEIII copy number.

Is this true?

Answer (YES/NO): NO